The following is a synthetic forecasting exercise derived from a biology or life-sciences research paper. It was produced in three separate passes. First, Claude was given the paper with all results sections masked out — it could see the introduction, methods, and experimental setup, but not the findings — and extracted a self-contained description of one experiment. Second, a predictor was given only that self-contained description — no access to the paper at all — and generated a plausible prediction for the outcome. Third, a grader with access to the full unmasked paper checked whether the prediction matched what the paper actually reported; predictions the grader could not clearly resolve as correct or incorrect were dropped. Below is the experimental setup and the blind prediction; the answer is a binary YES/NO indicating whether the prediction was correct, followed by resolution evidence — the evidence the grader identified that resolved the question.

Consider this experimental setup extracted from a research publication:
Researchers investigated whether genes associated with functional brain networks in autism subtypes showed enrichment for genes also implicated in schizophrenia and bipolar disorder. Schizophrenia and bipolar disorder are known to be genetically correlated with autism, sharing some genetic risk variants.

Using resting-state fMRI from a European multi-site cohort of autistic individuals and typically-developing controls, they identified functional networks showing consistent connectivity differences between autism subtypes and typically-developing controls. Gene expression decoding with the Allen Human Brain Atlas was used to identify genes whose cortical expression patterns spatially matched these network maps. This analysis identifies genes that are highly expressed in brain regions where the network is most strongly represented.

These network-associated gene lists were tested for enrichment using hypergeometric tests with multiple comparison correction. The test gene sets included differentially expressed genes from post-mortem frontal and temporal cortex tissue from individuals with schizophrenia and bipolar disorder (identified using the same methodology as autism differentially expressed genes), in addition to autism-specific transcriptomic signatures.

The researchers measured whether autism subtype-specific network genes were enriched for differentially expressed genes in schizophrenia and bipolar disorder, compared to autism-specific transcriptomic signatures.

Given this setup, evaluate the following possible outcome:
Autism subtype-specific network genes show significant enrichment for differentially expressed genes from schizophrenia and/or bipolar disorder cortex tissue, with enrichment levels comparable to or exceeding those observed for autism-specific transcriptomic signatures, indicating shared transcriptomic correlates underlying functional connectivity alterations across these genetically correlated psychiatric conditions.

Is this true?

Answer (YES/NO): NO